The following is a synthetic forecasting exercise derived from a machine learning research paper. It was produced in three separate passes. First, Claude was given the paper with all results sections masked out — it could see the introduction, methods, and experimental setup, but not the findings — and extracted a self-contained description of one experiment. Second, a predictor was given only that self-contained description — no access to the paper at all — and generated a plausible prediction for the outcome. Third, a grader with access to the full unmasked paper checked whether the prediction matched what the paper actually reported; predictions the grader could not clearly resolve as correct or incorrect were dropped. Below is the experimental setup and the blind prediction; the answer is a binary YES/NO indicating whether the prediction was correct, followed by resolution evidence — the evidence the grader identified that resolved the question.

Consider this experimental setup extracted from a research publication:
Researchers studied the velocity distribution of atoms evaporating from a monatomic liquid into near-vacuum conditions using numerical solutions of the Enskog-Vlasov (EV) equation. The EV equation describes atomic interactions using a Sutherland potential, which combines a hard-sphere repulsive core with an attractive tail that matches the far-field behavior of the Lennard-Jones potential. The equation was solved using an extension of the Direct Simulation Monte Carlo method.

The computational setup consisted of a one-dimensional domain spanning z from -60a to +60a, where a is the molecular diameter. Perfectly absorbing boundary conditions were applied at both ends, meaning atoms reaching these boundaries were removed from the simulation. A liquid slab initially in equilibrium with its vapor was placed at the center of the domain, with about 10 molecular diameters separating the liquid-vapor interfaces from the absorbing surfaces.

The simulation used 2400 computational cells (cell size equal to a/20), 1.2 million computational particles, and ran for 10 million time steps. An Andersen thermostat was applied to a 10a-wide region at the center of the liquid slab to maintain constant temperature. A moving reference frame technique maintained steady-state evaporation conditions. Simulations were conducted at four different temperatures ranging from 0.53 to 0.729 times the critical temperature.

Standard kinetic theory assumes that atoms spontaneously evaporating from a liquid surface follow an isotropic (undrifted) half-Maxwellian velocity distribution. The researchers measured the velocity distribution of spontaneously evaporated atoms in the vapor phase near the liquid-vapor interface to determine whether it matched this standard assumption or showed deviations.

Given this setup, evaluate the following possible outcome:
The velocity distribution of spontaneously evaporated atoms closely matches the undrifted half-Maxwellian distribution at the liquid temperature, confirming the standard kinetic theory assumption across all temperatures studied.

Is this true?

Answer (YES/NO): NO